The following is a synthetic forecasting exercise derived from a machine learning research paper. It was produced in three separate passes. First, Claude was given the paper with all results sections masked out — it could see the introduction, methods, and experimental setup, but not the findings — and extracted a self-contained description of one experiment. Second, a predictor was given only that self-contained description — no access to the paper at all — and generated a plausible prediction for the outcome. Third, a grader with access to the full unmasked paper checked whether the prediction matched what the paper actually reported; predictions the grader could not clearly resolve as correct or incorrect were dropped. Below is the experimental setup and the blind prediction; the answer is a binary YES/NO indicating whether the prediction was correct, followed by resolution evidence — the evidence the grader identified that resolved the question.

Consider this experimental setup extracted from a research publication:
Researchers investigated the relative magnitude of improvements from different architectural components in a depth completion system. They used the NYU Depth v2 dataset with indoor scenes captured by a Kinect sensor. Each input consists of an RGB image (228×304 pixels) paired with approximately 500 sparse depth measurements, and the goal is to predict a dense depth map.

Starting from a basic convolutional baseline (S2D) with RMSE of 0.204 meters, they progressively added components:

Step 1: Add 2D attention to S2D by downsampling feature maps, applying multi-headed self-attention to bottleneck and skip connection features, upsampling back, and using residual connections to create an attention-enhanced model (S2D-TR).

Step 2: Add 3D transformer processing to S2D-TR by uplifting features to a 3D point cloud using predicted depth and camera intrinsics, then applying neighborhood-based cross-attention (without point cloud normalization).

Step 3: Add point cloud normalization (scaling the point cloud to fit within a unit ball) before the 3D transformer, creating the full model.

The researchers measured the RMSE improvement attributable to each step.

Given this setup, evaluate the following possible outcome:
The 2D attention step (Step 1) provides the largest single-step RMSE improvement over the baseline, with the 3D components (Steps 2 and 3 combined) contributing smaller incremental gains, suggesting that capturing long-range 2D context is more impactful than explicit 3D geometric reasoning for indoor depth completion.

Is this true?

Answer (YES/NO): YES